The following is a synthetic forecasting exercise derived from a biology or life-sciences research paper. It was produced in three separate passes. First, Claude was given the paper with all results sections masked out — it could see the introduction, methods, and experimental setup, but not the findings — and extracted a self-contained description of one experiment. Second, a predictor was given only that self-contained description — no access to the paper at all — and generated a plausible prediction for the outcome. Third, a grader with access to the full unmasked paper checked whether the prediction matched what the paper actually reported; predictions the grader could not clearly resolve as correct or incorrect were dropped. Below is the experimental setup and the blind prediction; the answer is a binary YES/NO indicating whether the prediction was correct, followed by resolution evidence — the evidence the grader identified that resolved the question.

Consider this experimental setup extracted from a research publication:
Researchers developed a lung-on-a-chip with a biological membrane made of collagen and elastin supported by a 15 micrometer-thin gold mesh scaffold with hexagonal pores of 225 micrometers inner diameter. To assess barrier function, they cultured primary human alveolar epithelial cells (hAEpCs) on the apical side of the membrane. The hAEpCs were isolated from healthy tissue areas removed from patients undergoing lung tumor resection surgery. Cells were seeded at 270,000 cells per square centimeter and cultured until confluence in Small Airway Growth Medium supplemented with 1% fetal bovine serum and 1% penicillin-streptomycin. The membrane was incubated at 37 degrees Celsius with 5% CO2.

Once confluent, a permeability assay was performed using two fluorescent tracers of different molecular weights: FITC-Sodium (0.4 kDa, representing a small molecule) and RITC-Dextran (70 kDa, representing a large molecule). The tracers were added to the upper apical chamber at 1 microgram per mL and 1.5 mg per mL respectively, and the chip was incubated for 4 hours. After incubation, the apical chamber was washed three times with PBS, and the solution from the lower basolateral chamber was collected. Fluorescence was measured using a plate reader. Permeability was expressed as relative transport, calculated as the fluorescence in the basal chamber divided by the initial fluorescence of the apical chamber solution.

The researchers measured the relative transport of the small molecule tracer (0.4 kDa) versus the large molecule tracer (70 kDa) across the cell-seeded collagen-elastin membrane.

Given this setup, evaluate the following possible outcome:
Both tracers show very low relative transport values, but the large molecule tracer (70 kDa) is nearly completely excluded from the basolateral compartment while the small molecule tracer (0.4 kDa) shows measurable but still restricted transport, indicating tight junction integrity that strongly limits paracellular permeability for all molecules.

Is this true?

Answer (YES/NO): NO